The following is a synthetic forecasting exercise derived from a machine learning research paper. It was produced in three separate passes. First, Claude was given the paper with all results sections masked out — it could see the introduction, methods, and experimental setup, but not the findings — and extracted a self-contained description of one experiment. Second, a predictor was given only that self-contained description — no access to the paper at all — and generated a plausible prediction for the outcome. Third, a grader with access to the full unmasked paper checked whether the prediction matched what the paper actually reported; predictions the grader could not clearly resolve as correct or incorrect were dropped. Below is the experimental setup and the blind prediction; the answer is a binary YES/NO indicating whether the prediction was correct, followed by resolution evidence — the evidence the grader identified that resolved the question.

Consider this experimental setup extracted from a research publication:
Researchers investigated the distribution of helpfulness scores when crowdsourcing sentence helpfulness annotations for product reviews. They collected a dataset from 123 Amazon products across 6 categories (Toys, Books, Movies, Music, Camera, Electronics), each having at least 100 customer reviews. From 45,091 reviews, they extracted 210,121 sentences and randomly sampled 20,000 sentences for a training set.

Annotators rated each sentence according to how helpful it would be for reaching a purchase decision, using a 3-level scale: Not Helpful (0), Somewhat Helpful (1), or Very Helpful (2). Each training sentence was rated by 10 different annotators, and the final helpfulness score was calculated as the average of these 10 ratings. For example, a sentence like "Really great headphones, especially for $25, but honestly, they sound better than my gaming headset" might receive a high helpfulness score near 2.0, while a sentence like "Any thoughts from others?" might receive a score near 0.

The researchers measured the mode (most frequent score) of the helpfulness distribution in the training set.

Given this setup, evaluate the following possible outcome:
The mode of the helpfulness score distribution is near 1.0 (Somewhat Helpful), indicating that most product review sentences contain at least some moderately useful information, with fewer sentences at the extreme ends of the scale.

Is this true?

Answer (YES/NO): NO